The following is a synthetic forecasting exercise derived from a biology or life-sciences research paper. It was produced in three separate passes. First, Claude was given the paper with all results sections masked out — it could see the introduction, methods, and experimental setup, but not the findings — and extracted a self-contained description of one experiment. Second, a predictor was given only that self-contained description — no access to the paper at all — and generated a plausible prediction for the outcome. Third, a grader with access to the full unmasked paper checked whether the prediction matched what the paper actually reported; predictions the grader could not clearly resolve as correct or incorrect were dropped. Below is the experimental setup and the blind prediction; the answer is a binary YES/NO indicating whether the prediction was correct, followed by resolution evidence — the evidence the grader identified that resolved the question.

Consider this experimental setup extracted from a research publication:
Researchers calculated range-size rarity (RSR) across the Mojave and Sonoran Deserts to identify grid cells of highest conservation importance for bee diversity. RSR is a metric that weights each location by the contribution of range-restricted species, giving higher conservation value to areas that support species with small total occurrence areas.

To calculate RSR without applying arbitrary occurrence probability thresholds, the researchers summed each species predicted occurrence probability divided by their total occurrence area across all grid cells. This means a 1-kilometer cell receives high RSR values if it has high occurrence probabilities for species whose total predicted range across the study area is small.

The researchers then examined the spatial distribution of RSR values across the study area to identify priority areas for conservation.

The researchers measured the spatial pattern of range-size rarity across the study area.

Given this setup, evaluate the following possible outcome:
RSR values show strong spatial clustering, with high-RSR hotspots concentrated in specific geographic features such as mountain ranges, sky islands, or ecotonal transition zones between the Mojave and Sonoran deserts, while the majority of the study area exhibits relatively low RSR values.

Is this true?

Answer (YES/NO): NO